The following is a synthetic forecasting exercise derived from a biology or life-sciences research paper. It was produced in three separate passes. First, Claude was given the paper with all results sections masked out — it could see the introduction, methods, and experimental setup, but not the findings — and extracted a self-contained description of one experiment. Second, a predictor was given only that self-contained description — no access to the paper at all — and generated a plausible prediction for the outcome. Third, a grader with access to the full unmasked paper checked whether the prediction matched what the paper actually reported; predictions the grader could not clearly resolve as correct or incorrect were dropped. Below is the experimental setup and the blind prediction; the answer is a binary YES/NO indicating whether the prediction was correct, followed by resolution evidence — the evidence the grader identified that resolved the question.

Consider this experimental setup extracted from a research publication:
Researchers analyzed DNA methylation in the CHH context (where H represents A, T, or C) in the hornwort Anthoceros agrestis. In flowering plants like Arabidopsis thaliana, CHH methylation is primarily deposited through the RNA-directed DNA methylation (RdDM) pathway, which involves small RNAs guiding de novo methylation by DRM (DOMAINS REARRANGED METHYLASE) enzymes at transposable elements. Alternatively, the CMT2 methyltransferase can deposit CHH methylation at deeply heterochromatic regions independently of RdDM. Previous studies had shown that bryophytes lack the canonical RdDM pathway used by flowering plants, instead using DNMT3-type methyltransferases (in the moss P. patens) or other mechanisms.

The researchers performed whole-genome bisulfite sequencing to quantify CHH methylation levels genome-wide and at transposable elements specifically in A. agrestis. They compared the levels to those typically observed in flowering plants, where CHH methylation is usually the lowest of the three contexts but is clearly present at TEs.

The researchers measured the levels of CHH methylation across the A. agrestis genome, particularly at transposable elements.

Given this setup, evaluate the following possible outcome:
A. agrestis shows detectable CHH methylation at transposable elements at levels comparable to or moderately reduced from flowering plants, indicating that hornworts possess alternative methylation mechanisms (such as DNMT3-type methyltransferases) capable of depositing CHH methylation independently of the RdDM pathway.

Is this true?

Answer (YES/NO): NO